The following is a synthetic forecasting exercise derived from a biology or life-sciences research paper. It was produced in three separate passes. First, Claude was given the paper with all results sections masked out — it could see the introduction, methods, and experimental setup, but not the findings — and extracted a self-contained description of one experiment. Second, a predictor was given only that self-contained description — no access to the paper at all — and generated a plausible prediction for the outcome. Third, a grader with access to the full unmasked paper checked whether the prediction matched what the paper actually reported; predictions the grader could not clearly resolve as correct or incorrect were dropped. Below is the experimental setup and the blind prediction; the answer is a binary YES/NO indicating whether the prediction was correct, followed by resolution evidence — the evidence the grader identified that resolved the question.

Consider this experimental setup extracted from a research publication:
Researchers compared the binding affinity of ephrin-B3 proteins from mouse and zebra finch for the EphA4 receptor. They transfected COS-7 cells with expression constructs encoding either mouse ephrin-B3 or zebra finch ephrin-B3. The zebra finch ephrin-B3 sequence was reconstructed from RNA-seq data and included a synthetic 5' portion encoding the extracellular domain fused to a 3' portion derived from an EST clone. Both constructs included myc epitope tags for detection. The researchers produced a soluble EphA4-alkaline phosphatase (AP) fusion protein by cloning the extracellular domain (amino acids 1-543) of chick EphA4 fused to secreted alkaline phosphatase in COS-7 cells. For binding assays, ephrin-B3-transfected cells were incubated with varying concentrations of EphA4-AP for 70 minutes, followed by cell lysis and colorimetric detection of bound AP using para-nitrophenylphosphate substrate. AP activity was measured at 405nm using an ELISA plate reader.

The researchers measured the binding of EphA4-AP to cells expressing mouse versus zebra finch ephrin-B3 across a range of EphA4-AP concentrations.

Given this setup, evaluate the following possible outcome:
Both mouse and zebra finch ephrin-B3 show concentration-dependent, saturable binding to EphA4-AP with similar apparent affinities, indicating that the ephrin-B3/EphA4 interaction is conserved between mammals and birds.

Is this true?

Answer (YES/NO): NO